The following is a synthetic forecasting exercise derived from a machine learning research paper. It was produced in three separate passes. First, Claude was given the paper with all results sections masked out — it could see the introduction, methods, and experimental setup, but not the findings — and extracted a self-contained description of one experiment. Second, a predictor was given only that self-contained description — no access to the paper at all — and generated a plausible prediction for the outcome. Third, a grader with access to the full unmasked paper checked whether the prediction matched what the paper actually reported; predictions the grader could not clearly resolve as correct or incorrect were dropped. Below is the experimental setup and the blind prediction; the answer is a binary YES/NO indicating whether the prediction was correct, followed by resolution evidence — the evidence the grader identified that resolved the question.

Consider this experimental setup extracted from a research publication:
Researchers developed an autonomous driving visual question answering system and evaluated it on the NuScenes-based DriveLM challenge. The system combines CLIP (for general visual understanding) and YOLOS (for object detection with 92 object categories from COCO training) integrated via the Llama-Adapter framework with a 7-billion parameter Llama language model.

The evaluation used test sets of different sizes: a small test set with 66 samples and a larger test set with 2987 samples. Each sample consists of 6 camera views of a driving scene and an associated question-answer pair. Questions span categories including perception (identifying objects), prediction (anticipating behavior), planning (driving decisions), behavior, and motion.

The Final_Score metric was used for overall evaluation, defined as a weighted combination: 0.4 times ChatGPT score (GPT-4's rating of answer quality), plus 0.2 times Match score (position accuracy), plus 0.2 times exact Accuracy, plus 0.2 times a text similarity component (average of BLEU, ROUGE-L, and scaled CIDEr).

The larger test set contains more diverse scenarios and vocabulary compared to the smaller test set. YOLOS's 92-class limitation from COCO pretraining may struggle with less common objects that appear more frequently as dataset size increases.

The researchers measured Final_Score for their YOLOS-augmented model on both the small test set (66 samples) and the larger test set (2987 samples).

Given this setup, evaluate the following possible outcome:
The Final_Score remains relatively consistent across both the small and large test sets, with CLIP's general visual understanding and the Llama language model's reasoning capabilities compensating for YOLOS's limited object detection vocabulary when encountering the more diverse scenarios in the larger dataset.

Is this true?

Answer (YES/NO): NO